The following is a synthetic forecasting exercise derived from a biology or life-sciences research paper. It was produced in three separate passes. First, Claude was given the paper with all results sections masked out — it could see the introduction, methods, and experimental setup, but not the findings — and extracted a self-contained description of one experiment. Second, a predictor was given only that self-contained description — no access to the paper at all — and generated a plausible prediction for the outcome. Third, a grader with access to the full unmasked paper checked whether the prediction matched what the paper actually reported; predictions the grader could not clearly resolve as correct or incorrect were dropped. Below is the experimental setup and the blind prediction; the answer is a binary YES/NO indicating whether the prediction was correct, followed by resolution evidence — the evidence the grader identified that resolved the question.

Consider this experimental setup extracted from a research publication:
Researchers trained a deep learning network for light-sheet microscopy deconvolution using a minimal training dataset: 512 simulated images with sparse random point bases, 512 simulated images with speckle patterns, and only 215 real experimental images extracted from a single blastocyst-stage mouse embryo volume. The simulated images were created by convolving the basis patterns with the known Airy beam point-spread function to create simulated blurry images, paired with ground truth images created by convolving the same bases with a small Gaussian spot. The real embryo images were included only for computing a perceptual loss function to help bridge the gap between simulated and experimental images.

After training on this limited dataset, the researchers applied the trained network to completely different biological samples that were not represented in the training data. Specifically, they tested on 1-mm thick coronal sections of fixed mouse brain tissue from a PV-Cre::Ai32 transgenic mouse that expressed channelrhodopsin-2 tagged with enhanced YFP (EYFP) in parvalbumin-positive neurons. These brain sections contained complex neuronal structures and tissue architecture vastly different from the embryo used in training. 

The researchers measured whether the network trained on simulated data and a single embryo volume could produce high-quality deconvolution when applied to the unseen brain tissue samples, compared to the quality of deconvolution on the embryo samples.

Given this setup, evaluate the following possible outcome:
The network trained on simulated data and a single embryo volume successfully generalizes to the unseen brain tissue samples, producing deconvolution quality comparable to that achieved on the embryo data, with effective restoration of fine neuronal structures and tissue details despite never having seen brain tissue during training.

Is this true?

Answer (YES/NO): YES